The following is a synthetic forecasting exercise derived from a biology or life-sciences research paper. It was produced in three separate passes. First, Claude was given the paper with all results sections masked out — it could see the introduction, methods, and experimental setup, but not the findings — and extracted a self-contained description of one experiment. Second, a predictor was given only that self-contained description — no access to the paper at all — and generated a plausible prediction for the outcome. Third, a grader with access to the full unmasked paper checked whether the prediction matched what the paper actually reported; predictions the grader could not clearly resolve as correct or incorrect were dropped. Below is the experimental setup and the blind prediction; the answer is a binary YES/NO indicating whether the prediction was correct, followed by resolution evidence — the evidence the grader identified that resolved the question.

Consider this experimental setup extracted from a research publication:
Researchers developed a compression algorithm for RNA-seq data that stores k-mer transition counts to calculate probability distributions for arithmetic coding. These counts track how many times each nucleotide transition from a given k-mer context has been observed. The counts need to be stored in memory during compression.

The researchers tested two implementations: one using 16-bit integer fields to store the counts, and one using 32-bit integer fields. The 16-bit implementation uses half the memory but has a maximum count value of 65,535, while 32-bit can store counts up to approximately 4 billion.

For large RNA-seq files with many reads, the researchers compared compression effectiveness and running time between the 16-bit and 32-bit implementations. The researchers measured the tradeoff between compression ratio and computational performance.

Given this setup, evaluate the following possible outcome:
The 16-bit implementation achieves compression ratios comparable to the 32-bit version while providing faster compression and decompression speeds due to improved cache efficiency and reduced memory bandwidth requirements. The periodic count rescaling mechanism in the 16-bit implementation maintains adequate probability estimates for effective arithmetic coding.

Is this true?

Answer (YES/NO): NO